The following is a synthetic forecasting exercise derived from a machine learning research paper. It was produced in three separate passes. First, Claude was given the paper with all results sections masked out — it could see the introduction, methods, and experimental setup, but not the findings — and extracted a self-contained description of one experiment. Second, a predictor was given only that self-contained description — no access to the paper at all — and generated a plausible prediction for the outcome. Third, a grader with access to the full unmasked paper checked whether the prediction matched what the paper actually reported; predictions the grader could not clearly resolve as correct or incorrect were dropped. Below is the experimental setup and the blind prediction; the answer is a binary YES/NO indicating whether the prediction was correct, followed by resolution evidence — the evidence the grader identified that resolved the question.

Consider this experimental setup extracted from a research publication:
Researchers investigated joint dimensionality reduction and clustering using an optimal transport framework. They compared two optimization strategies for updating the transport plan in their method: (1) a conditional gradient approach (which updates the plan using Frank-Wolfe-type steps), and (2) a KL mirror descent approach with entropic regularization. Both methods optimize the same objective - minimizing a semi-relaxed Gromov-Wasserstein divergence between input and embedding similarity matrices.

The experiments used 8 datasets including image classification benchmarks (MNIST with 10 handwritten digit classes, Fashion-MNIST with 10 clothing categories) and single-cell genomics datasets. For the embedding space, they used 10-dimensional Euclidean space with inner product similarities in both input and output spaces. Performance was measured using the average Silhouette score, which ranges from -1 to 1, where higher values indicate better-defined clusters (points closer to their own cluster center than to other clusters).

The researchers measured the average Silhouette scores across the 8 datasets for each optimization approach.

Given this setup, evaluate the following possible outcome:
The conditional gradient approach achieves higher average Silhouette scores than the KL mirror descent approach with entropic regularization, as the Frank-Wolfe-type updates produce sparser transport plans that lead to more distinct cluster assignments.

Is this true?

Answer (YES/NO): NO